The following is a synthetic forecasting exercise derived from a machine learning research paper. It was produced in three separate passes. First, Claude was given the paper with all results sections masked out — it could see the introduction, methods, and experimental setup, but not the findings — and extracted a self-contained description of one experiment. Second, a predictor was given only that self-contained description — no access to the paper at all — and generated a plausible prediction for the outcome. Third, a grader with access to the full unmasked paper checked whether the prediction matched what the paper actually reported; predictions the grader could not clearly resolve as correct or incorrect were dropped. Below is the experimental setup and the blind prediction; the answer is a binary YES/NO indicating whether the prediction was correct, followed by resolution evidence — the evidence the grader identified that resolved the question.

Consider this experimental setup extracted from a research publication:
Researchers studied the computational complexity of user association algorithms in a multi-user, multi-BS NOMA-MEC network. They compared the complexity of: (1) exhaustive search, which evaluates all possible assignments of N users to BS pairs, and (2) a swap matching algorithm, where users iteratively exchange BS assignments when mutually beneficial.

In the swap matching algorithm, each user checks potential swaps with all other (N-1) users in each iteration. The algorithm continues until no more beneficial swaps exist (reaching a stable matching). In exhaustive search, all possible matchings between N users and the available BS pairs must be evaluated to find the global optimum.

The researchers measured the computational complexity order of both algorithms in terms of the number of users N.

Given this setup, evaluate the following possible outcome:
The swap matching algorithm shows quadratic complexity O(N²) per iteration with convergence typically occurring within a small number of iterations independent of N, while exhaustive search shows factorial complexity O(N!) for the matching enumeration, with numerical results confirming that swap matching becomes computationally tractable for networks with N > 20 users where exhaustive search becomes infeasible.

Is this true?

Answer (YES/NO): NO